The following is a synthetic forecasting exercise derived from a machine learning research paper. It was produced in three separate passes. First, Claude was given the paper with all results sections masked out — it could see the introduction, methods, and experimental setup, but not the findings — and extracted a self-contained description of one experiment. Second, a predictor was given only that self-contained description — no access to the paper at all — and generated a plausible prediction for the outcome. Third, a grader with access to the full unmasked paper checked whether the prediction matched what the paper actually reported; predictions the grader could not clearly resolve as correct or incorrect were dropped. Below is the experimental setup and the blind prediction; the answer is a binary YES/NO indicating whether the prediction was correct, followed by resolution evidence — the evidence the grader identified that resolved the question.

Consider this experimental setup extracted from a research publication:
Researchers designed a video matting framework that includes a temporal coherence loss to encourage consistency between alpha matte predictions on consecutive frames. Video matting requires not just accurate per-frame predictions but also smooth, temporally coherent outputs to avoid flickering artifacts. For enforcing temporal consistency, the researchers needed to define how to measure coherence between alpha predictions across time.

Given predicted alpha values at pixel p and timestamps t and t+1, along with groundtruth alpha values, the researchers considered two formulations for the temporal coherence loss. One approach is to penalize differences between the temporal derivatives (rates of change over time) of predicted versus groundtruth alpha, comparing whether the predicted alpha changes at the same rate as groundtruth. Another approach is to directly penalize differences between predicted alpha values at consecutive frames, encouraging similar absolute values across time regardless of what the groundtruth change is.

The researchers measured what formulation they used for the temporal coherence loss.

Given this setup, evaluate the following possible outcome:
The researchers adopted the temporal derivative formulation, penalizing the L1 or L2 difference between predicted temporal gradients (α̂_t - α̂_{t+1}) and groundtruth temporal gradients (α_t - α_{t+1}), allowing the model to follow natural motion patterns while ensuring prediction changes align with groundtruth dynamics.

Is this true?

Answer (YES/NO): YES